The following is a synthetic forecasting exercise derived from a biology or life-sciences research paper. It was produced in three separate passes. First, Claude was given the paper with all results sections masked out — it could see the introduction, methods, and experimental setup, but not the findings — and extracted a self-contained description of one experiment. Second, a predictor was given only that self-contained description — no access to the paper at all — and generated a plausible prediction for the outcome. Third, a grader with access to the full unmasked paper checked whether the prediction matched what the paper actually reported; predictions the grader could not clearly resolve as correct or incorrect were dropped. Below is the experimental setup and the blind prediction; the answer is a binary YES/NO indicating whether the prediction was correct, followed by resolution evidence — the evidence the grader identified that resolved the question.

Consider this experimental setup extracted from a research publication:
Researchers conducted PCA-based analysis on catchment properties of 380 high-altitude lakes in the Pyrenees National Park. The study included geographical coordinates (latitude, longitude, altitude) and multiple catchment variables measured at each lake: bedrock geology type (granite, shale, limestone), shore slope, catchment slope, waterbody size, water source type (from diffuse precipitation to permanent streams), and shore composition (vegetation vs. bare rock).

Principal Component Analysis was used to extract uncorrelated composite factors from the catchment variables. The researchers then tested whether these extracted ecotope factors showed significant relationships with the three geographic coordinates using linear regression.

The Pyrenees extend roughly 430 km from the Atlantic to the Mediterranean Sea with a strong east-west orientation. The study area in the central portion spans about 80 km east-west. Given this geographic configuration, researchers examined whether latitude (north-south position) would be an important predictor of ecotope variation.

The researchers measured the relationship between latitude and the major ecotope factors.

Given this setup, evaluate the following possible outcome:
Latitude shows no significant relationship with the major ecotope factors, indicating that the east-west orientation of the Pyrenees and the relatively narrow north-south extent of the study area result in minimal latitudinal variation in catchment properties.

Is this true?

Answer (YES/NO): NO